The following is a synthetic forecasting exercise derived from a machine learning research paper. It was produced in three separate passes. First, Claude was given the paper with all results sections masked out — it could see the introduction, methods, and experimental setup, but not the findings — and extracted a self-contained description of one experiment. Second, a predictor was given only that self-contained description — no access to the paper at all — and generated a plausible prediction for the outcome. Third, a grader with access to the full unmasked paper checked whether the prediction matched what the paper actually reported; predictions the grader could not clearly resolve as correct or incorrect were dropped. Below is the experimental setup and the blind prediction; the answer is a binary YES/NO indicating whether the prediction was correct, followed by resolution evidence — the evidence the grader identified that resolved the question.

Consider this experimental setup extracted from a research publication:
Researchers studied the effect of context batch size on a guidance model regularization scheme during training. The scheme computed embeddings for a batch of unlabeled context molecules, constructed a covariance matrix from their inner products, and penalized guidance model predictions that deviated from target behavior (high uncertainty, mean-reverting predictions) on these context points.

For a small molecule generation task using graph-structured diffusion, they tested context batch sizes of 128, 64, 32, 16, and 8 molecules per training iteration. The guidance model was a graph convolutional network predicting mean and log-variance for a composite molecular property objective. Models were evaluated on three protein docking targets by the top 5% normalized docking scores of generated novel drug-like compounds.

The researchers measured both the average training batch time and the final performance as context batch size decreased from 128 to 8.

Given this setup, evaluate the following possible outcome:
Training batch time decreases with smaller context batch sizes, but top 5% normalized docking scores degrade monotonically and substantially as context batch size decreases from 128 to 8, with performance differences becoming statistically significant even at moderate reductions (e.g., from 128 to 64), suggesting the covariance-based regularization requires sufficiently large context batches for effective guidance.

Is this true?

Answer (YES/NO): NO